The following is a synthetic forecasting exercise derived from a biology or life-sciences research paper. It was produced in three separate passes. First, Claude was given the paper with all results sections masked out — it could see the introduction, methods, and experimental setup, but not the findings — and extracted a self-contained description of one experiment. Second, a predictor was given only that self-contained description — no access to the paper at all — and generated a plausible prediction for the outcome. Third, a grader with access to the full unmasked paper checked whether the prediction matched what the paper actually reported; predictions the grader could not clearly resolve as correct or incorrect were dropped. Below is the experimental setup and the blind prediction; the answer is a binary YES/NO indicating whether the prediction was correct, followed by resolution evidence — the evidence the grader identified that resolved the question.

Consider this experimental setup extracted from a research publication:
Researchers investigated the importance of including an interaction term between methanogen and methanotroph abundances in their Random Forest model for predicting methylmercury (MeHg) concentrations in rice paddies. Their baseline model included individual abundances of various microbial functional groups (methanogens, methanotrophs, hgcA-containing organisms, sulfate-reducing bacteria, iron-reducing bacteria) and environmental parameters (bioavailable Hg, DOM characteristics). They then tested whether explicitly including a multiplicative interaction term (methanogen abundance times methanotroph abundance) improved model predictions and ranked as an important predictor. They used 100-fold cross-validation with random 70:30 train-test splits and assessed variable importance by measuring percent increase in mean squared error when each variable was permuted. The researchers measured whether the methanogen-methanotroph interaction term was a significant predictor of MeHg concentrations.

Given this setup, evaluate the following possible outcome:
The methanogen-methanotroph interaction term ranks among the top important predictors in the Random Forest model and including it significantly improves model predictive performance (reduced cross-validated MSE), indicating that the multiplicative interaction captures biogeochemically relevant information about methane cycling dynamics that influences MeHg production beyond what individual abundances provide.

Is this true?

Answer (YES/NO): YES